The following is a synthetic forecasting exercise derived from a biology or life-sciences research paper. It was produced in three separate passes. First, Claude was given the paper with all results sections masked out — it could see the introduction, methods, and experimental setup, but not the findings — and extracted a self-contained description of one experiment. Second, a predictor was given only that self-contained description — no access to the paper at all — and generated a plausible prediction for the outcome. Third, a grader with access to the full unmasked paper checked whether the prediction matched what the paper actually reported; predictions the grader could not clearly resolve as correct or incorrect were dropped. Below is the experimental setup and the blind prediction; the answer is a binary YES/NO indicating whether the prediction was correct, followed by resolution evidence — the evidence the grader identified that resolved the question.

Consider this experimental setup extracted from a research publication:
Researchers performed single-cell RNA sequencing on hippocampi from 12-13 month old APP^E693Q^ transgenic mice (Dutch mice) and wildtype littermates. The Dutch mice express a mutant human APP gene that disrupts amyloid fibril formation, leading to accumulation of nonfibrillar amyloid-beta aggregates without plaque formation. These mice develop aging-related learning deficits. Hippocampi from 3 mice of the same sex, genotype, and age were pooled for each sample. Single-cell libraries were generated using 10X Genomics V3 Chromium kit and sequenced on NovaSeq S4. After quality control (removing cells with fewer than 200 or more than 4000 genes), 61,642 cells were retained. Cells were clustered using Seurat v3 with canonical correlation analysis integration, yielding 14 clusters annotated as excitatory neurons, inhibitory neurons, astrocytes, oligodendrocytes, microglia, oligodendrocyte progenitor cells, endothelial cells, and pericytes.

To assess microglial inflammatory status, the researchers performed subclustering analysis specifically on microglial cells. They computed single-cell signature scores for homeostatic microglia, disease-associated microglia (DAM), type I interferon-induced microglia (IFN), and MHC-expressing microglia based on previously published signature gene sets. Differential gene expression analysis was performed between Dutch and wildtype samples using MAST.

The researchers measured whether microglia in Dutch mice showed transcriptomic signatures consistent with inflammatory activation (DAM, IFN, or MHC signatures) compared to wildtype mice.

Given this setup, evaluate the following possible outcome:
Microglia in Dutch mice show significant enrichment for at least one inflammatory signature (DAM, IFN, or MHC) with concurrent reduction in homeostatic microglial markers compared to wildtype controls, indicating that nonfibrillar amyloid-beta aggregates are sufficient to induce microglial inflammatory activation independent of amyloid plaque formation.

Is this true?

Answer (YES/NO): NO